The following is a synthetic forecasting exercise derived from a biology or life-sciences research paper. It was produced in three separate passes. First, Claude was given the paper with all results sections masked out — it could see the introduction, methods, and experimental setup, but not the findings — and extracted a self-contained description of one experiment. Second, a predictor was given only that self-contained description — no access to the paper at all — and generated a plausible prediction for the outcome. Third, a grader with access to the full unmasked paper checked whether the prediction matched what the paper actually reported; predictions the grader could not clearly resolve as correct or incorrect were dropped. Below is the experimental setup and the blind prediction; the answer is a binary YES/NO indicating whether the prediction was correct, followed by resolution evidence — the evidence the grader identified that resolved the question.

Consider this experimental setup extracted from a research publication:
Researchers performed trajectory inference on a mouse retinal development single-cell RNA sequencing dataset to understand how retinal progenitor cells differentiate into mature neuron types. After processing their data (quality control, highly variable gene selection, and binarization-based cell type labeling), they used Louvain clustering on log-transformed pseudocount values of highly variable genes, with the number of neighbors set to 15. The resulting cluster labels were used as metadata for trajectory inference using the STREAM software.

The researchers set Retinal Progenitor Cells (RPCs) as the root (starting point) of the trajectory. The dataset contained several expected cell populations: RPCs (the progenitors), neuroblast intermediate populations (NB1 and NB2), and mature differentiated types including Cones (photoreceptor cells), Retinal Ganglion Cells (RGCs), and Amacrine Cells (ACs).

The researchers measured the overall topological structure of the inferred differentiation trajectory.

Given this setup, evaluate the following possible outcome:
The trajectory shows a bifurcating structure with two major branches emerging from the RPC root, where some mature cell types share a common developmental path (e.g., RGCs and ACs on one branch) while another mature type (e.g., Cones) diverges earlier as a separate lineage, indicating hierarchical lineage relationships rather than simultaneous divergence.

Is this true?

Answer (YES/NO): NO